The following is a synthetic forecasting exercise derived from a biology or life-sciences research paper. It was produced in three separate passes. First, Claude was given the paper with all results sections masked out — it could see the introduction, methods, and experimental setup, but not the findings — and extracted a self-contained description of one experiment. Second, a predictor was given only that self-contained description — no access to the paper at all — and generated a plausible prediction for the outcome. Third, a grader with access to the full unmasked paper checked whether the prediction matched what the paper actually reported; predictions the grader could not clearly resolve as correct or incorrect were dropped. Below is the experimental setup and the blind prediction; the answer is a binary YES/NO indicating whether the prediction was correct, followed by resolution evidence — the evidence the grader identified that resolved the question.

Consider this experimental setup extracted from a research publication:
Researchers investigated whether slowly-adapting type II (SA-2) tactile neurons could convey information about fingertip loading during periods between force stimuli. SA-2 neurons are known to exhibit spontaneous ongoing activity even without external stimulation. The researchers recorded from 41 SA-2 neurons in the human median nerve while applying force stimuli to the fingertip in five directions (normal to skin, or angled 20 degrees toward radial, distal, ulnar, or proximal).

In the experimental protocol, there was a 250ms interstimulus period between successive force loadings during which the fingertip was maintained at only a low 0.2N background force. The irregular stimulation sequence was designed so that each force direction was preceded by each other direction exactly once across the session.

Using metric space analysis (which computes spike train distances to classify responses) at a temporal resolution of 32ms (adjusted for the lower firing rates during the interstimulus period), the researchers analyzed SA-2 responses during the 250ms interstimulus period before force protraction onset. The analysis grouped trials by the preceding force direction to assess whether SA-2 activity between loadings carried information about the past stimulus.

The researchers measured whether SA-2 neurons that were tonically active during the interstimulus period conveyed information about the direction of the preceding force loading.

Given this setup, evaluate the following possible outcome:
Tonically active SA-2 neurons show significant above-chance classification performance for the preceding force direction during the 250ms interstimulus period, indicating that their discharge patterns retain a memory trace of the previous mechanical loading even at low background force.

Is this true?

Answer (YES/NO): YES